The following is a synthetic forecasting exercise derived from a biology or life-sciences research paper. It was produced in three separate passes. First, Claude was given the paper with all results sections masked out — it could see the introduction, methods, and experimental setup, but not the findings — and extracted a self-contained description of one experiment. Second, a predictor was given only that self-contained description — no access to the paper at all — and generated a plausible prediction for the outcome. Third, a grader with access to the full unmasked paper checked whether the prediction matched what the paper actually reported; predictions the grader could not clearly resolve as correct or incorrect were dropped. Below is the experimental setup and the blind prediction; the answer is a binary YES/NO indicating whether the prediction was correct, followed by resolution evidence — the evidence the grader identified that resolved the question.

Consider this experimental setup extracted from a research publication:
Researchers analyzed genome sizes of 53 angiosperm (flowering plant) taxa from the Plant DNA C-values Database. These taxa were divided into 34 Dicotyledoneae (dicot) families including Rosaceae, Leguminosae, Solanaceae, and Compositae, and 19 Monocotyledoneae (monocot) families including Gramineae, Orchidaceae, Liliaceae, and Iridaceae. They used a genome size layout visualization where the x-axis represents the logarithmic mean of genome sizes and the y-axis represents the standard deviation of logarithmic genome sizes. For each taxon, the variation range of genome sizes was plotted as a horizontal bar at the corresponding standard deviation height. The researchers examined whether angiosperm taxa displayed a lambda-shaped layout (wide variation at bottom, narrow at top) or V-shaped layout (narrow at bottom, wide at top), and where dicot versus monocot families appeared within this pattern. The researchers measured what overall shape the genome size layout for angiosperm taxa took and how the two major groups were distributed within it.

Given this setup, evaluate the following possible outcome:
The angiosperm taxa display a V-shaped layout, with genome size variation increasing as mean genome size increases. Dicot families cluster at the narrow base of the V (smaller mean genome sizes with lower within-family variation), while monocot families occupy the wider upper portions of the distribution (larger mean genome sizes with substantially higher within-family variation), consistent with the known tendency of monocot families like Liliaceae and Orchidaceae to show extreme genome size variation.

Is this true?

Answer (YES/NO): NO